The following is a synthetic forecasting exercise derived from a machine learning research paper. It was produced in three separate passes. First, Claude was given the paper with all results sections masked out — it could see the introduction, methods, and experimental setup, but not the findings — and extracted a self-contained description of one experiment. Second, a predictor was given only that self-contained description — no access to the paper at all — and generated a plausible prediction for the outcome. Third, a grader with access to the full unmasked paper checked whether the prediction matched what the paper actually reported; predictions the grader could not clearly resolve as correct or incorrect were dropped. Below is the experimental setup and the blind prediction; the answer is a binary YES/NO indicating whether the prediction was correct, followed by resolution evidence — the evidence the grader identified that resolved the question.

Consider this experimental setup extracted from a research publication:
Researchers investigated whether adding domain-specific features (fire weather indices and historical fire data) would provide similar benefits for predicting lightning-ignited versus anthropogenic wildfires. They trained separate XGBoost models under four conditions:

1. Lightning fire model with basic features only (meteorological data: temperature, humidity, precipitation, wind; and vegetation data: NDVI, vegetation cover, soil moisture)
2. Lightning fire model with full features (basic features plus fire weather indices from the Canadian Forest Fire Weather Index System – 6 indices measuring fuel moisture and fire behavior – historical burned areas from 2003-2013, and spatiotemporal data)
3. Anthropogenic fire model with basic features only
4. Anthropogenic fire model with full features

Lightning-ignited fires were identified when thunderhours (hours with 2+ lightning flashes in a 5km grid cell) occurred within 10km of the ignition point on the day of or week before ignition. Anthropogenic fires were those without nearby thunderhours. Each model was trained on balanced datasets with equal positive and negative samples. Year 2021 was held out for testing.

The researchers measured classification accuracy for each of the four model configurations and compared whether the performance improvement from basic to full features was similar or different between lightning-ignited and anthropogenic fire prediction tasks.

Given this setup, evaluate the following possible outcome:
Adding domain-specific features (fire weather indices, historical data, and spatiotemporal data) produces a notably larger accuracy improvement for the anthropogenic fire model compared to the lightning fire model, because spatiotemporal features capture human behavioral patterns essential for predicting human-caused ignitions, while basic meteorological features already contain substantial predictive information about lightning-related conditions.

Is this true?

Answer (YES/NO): YES